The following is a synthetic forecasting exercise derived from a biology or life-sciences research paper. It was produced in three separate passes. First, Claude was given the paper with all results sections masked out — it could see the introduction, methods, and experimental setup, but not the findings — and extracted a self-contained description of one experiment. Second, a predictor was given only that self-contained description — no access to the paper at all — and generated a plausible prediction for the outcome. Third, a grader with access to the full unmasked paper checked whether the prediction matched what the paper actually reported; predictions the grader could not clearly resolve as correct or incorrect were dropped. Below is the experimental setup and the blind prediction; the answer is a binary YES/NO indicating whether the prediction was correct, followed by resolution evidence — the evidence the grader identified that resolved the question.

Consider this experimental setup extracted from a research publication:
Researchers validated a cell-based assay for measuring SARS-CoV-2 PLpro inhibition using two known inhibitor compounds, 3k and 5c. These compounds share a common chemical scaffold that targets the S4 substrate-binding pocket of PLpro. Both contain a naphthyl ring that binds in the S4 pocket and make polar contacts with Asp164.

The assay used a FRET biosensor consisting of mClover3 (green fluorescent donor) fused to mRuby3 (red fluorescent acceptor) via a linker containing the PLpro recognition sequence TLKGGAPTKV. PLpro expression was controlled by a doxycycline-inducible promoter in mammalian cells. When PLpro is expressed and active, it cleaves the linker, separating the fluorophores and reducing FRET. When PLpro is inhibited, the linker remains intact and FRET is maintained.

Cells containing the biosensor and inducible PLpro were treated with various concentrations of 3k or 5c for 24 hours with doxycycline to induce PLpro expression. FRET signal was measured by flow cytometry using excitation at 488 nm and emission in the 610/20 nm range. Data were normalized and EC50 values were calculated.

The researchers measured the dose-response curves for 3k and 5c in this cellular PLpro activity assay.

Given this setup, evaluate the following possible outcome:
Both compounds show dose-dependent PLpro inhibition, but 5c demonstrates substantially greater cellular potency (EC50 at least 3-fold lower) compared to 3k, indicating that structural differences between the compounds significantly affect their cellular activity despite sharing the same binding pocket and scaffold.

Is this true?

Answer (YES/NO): NO